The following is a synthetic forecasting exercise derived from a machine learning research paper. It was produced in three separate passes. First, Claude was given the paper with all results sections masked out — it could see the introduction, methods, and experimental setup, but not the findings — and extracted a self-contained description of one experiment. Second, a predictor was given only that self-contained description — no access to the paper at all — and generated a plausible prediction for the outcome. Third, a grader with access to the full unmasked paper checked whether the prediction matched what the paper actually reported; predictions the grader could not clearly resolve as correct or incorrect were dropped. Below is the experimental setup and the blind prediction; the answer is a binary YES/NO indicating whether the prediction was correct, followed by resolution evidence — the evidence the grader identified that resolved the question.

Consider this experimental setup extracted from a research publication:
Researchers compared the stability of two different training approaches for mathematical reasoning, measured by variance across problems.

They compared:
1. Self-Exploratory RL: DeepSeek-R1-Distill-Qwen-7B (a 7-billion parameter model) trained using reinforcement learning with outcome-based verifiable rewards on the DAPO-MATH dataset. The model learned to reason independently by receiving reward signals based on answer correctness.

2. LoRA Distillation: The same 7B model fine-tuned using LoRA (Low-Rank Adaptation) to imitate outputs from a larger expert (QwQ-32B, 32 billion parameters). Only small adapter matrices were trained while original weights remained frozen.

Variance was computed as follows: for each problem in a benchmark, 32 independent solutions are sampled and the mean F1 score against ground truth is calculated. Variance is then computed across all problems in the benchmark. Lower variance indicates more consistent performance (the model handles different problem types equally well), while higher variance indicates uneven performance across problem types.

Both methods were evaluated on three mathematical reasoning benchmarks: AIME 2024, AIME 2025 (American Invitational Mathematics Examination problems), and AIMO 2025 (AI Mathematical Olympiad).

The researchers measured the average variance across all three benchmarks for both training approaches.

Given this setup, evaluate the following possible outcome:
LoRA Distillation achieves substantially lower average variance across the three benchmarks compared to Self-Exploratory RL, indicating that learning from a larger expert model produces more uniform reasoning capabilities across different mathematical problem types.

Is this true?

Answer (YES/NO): NO